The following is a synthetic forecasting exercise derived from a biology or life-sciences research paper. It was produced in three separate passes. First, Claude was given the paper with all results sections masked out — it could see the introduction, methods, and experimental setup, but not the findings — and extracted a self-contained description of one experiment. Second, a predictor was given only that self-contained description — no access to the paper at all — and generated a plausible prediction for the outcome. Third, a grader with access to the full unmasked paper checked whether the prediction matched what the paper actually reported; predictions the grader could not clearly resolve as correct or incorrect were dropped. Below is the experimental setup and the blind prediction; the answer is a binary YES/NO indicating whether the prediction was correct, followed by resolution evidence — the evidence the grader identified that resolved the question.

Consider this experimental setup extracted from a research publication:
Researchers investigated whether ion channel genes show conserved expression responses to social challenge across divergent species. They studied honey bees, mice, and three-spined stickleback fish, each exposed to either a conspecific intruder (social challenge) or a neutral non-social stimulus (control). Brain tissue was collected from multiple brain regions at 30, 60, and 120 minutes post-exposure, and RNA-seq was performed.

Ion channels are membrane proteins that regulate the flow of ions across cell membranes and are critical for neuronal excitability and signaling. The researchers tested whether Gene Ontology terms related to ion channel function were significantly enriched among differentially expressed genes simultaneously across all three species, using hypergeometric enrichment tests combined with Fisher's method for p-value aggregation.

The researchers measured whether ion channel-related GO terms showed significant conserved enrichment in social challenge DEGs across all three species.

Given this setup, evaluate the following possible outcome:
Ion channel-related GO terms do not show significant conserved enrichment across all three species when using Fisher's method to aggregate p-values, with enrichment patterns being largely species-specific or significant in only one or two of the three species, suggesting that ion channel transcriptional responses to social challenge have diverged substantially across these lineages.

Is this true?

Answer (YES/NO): NO